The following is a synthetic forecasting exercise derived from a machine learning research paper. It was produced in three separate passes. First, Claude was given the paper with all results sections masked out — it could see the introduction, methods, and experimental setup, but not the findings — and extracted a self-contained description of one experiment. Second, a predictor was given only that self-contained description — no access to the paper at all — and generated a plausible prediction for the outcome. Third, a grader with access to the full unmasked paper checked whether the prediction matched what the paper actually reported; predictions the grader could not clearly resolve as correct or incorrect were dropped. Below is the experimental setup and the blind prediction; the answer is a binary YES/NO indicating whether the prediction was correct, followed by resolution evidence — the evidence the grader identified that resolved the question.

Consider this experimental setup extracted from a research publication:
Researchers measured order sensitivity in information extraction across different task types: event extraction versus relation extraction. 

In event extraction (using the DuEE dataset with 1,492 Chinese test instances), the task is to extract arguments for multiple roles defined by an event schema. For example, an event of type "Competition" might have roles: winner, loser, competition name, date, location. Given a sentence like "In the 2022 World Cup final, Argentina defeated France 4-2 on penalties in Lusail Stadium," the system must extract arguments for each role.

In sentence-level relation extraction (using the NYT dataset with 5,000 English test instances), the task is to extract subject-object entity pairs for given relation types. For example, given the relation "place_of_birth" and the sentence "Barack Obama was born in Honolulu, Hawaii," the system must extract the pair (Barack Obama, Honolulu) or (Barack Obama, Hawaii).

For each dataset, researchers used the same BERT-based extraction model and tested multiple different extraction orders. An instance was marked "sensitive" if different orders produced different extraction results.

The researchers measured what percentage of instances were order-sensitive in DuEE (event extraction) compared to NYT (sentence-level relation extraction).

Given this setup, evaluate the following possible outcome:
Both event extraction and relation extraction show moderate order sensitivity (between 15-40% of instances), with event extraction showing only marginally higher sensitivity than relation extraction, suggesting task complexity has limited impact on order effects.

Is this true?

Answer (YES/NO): NO